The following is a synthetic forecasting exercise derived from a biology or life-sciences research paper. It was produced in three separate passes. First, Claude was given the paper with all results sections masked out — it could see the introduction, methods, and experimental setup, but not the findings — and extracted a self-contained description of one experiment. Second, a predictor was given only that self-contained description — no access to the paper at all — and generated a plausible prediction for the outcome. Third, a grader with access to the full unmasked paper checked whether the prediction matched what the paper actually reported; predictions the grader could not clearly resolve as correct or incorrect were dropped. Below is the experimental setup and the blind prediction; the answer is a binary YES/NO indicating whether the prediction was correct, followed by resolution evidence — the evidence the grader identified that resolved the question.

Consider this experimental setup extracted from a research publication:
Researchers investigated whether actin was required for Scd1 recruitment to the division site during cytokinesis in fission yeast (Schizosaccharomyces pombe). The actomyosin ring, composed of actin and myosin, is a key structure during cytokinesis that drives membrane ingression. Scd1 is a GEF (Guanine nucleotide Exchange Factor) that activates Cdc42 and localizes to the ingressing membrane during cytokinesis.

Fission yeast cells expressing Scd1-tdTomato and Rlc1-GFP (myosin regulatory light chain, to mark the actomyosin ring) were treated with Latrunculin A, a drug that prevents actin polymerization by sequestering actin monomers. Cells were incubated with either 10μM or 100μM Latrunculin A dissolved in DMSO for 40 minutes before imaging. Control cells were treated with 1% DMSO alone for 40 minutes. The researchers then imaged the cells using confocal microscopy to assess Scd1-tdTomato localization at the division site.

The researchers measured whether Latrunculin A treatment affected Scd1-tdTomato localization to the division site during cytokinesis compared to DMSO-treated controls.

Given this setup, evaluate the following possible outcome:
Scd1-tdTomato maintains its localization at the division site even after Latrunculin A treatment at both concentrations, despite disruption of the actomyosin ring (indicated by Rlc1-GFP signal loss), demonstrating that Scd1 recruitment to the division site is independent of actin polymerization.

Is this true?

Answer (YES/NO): NO